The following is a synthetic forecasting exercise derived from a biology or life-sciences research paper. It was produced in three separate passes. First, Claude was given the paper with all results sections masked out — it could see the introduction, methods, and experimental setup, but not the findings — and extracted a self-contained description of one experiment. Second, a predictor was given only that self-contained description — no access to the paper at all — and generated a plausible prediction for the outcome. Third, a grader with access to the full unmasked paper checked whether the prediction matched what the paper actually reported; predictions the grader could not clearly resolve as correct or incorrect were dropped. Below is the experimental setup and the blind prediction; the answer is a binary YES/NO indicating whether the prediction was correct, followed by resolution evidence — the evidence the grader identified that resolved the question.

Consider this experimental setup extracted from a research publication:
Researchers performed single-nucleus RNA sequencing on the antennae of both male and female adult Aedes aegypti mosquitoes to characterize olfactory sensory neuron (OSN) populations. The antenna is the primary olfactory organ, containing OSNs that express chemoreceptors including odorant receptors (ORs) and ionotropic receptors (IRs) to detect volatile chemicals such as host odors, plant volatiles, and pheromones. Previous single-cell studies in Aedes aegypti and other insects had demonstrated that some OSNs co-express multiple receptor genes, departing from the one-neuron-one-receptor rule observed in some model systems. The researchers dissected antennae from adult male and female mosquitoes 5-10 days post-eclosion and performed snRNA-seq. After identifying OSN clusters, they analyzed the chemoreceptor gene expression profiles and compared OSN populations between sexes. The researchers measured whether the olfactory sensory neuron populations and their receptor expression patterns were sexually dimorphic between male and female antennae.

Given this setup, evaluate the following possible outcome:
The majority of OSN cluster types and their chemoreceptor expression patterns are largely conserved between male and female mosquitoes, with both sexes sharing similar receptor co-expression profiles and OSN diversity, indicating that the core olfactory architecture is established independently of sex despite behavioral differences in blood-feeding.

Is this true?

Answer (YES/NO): YES